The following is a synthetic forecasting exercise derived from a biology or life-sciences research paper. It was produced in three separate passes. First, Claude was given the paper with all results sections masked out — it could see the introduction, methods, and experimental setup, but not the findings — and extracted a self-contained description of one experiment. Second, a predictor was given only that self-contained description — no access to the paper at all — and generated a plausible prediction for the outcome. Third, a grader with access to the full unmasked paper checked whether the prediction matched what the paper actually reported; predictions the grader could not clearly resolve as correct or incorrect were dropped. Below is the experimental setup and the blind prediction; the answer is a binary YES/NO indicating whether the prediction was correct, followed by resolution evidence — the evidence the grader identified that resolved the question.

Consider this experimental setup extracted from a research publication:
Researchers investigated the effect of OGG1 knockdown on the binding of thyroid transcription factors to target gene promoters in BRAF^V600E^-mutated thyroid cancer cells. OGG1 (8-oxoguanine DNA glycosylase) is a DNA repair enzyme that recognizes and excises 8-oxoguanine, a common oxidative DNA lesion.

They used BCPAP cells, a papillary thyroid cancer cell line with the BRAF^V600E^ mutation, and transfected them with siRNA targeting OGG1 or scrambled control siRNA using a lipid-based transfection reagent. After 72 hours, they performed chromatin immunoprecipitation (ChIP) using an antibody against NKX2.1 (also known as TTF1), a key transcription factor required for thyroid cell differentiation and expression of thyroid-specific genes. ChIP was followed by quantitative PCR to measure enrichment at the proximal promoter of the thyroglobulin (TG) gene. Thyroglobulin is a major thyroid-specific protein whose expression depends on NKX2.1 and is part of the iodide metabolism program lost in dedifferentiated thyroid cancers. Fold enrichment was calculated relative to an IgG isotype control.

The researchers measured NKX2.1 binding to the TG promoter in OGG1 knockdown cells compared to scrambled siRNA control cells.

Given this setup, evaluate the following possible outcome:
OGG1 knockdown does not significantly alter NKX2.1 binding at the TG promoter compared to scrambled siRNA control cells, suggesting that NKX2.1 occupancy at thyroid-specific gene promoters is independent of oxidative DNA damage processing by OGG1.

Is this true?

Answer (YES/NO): NO